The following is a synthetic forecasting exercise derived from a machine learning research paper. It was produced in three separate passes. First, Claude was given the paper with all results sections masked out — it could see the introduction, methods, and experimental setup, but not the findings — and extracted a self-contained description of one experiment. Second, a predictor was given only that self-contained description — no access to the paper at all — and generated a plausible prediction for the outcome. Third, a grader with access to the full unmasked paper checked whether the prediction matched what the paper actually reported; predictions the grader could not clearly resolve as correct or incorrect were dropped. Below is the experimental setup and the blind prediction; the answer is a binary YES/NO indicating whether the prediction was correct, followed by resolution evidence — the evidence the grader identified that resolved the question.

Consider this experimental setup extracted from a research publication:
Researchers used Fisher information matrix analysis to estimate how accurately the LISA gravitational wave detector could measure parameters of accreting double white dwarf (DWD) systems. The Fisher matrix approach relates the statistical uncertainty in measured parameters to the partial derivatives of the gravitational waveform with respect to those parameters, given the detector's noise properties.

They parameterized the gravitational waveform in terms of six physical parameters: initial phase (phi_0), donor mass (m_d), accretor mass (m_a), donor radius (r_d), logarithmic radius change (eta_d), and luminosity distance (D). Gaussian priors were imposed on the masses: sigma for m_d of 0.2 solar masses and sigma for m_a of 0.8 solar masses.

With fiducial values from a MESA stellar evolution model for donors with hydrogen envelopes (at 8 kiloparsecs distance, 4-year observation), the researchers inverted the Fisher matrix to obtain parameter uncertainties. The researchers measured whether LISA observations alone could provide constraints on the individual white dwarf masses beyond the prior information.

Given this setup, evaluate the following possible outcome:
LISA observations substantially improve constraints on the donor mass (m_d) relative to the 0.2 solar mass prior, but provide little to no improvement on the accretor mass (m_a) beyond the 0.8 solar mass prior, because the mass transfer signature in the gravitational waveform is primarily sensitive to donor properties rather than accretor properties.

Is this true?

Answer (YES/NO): NO